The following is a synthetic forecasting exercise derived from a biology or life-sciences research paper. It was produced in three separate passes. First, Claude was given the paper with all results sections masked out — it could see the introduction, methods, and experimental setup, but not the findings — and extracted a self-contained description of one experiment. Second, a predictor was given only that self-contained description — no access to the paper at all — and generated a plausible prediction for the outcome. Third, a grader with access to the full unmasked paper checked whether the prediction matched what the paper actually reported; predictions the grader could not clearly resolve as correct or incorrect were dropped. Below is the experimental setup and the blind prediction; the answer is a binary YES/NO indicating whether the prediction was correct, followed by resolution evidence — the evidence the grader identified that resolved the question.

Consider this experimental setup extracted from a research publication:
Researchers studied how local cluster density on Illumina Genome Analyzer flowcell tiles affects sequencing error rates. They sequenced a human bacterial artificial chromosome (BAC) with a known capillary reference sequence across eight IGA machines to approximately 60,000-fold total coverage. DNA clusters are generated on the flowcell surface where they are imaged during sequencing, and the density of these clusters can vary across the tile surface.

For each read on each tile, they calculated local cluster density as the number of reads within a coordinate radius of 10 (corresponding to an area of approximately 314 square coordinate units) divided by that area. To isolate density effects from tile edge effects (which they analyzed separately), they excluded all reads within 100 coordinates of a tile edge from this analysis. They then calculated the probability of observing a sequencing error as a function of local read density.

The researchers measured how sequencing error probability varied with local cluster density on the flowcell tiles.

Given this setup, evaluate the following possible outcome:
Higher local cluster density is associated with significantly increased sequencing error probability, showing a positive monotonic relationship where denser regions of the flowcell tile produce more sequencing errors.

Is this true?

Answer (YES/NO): NO